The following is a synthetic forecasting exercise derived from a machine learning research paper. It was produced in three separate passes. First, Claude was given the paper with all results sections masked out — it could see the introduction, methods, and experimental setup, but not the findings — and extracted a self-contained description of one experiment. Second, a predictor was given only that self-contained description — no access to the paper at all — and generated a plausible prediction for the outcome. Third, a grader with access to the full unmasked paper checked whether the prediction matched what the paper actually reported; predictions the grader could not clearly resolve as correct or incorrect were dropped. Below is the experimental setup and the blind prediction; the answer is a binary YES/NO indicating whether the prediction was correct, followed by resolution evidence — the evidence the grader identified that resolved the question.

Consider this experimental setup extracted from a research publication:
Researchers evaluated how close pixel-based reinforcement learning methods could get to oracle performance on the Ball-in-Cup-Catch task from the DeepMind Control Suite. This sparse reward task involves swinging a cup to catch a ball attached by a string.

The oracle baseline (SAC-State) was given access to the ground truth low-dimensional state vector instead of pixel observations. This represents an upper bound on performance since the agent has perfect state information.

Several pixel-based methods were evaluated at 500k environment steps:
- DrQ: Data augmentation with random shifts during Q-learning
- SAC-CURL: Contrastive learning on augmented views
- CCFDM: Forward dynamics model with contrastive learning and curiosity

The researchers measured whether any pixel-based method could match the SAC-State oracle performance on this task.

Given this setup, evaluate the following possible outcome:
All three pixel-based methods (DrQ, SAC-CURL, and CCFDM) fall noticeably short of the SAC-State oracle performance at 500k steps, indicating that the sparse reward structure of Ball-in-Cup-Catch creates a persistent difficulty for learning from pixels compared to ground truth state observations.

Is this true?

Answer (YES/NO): NO